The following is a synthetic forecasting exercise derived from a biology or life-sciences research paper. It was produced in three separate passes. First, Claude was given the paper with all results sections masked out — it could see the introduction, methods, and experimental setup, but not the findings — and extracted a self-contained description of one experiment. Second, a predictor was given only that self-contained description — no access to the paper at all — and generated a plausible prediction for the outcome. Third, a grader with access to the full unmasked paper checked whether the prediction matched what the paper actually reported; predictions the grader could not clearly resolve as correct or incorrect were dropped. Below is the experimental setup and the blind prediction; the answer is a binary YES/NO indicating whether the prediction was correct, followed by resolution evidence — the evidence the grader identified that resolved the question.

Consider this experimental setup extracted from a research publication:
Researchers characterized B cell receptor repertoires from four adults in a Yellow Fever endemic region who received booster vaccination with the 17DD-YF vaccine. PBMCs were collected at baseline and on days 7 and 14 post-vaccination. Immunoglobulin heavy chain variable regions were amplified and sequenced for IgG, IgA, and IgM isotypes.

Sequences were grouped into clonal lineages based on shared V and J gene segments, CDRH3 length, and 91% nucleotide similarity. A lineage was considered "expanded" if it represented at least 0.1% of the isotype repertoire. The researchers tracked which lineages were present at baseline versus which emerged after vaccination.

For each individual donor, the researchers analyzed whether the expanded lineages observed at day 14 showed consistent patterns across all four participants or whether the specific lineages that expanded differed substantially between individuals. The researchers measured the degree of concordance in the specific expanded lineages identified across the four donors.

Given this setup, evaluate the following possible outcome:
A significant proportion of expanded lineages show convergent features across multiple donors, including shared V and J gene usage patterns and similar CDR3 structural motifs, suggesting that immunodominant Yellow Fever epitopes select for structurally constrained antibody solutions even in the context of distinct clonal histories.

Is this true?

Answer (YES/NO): NO